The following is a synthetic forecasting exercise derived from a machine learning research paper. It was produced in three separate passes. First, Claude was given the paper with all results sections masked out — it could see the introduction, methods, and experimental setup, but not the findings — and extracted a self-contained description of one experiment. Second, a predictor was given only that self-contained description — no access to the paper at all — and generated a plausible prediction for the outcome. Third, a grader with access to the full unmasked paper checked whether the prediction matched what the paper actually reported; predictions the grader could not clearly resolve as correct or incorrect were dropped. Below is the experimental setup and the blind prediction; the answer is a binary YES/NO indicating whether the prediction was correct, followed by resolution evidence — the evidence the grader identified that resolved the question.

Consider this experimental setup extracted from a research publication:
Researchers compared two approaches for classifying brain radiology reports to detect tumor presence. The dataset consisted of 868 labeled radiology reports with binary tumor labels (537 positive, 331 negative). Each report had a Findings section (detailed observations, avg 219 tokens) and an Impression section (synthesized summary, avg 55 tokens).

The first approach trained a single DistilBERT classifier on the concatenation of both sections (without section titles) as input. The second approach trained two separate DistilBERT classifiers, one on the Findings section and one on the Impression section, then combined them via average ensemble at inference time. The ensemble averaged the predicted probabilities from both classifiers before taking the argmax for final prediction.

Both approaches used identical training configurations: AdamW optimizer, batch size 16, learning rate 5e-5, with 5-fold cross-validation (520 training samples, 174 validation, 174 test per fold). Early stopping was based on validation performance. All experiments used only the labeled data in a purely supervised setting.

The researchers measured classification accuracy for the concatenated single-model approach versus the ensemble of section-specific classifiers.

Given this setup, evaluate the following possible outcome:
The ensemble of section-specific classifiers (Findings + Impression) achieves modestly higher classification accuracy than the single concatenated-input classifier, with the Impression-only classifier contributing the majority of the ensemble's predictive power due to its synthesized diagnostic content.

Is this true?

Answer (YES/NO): YES